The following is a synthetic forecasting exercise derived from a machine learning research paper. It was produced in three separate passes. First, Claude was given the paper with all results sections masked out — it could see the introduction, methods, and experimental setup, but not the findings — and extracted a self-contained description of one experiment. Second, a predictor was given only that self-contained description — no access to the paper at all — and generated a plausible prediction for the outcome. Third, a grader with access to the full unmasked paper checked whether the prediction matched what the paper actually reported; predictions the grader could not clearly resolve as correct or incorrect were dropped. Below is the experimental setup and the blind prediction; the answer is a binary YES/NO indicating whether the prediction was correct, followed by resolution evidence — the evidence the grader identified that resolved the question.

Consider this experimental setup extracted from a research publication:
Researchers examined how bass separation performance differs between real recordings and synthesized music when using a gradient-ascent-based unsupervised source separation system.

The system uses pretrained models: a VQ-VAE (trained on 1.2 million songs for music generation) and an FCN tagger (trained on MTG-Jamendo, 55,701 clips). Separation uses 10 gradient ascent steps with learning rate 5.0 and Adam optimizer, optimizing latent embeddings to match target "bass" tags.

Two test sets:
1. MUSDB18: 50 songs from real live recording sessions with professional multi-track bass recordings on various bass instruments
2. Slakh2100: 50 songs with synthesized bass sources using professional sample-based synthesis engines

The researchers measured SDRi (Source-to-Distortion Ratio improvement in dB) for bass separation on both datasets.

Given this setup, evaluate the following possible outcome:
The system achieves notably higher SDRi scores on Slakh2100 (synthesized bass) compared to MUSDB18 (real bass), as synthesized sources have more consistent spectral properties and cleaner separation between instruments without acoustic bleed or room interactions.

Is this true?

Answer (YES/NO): NO